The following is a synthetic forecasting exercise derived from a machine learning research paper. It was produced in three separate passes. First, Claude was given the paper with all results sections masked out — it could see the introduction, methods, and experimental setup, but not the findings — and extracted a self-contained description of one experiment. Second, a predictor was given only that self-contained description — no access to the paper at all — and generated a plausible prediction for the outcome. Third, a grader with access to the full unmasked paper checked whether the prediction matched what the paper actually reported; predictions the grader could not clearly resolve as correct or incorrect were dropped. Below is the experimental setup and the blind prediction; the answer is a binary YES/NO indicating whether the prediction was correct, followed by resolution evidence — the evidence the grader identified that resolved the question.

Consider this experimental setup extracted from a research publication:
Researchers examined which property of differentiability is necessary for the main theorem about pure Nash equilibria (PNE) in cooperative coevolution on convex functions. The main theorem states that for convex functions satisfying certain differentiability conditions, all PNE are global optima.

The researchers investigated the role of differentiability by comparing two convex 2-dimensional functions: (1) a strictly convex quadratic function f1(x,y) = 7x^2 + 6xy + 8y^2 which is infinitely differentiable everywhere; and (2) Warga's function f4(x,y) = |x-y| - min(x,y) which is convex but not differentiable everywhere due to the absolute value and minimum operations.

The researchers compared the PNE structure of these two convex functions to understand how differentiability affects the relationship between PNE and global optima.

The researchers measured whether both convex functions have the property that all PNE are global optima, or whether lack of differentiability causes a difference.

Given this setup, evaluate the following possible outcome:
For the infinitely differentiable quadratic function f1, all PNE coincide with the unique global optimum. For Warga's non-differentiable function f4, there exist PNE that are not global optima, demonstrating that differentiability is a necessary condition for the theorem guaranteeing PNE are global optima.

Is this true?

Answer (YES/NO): YES